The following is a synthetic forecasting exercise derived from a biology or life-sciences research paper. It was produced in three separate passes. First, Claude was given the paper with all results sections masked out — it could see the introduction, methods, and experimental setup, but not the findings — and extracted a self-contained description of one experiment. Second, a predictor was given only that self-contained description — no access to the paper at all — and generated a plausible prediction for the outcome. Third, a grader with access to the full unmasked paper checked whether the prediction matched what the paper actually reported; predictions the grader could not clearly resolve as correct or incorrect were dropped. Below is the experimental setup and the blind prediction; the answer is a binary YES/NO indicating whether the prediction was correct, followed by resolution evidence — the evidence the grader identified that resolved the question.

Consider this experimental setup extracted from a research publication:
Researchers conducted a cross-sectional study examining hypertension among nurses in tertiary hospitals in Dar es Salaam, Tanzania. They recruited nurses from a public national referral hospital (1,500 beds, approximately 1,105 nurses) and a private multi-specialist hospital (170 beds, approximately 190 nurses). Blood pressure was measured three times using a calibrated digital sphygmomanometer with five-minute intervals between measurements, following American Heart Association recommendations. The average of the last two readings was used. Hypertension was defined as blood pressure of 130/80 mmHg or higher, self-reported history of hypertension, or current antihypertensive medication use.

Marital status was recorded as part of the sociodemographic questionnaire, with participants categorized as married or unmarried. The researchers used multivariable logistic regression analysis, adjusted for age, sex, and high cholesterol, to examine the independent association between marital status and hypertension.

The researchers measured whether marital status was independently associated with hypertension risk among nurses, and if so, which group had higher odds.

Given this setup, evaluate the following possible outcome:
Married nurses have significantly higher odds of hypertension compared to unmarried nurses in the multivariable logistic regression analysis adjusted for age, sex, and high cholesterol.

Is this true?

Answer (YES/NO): NO